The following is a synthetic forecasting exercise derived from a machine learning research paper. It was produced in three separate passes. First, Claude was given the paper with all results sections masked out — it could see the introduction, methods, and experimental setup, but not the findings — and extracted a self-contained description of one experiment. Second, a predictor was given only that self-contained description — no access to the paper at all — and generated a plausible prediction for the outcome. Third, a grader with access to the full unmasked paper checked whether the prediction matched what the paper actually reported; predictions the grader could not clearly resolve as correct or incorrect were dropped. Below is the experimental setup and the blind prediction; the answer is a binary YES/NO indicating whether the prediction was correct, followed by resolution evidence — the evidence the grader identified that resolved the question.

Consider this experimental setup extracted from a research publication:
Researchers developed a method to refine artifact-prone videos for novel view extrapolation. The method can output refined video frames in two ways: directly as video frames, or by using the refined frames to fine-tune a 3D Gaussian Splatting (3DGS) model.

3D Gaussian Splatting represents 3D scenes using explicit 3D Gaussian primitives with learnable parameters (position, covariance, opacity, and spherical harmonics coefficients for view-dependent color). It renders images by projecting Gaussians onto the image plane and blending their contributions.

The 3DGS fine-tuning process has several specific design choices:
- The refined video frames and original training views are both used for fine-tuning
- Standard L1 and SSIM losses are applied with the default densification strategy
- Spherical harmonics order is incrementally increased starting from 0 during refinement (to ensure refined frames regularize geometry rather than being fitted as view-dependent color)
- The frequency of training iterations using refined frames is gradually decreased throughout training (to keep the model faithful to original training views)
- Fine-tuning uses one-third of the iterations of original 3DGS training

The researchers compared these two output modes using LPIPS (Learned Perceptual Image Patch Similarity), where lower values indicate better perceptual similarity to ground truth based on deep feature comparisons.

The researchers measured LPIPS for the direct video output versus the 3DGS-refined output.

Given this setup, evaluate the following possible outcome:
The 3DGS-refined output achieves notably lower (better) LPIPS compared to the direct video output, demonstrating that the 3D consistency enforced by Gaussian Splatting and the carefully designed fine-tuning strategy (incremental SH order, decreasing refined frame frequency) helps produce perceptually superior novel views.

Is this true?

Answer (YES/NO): NO